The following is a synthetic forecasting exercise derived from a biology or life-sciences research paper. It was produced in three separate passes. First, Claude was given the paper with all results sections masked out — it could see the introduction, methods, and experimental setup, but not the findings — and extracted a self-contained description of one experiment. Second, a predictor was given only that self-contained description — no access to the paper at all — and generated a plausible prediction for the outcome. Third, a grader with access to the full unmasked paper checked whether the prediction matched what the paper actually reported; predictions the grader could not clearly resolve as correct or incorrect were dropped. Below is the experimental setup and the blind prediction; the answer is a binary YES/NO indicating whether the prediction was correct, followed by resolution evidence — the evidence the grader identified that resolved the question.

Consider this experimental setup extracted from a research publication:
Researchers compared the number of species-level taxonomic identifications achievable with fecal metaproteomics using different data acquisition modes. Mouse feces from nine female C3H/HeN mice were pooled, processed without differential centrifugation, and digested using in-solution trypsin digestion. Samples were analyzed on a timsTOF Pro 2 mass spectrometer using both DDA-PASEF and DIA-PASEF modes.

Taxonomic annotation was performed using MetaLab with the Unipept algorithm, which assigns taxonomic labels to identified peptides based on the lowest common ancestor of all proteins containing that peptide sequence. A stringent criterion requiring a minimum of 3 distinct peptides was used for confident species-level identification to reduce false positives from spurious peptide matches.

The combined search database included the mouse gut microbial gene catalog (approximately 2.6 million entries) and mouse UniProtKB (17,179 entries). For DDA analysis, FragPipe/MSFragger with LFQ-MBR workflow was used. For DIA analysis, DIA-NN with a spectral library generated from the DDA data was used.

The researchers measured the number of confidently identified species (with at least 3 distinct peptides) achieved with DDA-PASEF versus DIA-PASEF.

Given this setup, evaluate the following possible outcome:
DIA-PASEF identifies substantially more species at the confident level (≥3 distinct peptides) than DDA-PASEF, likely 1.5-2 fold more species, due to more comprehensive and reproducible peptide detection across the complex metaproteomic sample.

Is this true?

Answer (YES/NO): NO